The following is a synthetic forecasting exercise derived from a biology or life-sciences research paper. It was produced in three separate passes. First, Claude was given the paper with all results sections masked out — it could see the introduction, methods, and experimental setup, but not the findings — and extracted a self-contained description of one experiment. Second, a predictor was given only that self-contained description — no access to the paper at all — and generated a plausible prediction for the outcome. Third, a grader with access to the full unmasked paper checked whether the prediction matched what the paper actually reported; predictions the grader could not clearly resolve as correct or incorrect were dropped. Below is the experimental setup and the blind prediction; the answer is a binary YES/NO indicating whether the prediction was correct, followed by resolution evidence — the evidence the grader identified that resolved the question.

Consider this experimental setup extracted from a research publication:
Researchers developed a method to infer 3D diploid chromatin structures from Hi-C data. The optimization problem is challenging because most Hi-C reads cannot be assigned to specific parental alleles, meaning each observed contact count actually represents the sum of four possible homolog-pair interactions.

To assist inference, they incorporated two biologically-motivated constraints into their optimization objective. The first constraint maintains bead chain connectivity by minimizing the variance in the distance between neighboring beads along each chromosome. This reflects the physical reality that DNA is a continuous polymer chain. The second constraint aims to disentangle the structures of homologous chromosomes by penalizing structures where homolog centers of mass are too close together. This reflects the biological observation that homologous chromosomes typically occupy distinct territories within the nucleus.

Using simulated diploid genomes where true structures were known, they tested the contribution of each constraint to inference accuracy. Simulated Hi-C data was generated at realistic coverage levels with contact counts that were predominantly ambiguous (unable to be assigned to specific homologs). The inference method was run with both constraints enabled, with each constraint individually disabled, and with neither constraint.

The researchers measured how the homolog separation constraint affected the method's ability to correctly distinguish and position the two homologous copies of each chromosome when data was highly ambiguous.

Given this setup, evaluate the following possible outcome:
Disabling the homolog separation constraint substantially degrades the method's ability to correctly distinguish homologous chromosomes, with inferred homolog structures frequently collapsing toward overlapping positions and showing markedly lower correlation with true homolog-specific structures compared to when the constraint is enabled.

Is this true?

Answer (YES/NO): YES